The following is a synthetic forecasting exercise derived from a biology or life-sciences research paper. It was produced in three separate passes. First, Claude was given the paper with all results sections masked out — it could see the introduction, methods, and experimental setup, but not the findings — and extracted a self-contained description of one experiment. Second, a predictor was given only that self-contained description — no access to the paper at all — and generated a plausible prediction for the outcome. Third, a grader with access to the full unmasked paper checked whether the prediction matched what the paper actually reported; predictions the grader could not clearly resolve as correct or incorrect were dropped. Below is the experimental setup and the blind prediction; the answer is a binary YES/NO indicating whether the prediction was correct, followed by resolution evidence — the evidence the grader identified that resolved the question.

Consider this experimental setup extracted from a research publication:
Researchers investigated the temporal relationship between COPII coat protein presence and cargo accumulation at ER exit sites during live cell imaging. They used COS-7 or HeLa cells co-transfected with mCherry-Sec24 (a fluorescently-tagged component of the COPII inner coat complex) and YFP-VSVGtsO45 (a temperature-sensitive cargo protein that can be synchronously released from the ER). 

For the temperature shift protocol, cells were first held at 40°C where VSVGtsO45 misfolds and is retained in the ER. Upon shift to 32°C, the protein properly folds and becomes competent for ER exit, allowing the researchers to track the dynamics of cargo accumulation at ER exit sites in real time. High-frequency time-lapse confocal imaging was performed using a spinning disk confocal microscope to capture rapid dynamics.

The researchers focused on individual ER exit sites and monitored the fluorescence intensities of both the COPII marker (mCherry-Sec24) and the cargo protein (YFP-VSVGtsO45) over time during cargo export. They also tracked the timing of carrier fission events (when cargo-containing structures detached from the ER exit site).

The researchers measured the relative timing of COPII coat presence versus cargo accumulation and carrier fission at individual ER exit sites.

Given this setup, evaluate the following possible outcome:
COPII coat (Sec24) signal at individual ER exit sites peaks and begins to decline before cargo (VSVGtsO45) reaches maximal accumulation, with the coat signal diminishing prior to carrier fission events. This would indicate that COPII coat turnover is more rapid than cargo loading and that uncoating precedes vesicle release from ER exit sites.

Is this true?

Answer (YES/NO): NO